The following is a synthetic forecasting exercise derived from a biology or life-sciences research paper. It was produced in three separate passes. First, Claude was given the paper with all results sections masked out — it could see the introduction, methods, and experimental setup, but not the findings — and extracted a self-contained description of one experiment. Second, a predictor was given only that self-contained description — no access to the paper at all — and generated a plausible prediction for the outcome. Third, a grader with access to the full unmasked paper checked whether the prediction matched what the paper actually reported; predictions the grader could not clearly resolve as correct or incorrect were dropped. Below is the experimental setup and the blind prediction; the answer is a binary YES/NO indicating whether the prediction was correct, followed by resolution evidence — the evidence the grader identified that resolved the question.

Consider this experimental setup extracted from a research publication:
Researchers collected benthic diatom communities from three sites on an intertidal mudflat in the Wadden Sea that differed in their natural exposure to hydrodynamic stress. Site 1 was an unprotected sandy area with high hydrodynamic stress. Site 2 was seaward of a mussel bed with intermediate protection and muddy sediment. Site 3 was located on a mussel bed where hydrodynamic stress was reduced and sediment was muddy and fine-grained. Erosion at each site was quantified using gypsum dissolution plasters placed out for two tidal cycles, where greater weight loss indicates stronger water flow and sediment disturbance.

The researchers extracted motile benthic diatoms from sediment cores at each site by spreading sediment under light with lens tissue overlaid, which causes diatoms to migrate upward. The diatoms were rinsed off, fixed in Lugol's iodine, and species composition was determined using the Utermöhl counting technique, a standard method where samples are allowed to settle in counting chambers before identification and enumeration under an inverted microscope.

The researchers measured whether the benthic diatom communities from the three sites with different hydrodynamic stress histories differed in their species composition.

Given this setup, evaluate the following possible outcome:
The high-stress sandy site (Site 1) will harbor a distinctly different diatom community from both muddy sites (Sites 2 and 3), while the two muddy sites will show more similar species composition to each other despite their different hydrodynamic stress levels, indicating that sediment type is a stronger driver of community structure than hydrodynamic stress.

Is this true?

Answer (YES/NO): NO